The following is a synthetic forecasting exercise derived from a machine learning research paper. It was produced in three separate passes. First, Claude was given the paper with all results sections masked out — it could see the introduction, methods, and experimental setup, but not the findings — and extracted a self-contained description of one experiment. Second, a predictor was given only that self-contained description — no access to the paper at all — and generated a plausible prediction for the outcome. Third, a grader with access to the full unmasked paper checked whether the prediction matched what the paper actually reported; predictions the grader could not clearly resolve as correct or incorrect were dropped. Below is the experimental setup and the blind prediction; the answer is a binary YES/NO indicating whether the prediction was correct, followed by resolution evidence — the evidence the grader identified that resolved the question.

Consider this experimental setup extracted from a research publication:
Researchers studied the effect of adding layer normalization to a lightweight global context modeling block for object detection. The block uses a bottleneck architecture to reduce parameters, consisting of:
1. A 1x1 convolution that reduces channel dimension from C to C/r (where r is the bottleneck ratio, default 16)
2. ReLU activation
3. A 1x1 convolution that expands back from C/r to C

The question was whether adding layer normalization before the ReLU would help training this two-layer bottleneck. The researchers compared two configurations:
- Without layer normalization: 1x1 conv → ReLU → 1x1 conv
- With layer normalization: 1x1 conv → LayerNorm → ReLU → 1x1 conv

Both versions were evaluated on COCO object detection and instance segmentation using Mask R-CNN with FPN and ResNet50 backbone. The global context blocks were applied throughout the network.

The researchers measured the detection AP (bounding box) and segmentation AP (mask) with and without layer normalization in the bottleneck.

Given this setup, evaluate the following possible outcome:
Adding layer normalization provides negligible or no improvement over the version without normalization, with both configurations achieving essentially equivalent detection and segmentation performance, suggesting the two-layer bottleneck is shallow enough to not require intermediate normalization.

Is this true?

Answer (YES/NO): NO